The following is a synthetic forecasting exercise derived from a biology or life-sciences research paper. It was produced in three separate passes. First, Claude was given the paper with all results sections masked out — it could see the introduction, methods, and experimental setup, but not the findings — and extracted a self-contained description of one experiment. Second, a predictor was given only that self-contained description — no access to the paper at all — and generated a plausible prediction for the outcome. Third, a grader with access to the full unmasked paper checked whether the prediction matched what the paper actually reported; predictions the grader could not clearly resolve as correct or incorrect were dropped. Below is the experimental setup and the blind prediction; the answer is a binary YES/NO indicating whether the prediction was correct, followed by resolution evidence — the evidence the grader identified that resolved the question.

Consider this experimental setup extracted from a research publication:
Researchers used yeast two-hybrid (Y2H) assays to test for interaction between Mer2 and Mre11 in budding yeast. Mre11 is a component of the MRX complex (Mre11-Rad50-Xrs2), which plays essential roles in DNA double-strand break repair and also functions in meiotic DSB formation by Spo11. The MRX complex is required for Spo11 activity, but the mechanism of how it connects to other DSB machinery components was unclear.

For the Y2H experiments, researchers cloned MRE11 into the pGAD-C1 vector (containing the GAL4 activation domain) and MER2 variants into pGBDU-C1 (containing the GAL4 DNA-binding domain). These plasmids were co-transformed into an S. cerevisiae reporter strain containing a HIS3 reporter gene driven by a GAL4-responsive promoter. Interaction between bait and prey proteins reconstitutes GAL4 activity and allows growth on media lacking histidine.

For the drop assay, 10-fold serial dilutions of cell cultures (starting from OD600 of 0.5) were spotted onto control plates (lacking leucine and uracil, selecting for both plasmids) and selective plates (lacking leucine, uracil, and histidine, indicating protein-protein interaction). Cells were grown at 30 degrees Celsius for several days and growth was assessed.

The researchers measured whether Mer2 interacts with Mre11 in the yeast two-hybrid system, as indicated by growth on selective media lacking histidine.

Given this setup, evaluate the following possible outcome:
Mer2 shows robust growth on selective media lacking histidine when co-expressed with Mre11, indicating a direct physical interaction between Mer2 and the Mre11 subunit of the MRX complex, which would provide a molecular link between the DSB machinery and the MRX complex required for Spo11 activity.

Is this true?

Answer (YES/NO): YES